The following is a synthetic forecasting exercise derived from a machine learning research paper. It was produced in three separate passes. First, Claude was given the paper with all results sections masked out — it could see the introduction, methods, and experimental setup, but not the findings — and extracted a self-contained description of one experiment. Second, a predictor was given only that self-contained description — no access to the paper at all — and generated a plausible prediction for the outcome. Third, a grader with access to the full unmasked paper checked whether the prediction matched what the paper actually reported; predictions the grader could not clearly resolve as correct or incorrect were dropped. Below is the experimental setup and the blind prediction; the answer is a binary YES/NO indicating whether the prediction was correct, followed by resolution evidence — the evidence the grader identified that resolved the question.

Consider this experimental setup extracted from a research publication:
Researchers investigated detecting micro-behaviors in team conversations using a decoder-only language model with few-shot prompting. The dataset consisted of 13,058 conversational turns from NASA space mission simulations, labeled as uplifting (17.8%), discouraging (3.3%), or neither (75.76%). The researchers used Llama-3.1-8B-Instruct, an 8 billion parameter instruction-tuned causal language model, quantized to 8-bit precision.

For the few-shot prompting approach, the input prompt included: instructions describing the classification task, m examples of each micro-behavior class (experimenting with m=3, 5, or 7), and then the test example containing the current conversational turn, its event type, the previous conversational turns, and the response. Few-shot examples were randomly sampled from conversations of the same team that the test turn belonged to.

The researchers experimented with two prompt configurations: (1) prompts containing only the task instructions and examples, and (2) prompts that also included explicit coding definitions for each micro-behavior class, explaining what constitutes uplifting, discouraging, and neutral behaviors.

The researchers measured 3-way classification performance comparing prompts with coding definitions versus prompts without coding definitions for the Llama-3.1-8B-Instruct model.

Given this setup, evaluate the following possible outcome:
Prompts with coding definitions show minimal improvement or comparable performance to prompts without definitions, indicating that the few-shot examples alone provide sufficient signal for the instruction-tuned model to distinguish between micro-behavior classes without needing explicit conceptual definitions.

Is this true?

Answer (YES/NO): NO